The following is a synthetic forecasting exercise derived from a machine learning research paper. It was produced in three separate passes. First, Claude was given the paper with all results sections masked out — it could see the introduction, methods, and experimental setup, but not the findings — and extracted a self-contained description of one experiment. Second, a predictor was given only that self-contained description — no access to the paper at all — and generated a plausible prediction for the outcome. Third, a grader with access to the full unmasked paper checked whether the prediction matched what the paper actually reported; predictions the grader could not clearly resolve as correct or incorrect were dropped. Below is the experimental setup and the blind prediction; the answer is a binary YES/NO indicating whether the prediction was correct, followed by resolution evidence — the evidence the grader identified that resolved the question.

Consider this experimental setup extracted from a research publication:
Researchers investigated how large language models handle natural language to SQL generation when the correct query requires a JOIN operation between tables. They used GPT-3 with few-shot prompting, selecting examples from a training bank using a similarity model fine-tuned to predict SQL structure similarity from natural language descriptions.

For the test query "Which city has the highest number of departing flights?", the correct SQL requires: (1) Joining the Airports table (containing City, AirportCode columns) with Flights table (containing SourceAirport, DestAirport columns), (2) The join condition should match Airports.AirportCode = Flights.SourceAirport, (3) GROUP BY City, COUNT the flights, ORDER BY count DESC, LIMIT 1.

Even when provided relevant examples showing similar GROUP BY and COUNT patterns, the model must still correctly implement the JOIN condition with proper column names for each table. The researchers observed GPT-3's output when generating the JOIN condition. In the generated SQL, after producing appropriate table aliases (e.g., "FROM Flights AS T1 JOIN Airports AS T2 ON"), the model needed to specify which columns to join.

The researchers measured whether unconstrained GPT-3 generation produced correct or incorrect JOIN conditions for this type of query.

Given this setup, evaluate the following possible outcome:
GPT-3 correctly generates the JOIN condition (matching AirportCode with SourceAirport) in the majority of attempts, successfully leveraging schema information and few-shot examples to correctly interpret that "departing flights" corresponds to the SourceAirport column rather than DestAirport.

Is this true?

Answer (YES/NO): NO